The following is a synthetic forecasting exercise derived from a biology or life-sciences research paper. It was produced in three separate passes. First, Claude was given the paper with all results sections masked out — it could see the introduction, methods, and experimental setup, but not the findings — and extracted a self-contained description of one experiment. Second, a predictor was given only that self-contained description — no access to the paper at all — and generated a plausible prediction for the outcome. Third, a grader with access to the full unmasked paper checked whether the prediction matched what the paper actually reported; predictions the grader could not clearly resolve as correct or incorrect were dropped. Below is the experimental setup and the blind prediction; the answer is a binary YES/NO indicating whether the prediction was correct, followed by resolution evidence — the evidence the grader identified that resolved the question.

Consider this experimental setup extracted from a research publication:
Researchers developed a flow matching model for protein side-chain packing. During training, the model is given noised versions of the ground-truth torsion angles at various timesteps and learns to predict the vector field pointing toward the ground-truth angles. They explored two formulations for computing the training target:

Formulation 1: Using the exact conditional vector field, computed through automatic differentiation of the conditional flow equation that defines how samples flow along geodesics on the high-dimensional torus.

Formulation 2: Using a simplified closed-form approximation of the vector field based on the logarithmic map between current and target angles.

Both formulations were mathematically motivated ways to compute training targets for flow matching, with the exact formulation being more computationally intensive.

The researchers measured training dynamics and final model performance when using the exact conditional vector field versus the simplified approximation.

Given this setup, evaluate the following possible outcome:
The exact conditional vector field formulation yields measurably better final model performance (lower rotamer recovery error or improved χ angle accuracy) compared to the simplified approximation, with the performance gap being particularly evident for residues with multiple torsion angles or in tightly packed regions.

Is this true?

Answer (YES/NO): NO